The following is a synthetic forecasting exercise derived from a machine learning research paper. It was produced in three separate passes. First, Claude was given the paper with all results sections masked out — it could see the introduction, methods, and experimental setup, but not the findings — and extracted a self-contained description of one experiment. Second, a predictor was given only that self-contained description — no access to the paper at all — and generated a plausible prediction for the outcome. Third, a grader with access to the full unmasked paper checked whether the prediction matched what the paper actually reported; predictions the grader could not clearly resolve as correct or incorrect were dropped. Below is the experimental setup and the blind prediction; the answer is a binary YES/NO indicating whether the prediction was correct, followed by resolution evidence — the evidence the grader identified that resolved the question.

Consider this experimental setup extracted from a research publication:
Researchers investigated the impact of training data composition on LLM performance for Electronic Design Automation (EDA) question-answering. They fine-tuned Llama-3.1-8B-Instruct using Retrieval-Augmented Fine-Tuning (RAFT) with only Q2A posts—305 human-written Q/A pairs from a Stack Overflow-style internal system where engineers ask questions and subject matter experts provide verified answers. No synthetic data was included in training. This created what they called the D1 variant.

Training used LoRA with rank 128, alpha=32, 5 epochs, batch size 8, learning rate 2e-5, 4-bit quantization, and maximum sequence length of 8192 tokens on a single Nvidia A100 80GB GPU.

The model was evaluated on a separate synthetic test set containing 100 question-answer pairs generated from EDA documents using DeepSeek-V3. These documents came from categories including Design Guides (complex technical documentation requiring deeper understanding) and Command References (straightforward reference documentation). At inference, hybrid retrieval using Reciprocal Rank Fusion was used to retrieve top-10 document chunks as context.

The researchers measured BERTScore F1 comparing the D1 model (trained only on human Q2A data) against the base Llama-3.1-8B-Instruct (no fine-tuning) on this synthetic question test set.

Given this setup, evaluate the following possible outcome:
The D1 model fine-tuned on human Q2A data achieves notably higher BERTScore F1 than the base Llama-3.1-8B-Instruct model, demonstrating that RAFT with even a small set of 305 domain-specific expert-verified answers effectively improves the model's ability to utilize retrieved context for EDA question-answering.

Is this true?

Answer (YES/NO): NO